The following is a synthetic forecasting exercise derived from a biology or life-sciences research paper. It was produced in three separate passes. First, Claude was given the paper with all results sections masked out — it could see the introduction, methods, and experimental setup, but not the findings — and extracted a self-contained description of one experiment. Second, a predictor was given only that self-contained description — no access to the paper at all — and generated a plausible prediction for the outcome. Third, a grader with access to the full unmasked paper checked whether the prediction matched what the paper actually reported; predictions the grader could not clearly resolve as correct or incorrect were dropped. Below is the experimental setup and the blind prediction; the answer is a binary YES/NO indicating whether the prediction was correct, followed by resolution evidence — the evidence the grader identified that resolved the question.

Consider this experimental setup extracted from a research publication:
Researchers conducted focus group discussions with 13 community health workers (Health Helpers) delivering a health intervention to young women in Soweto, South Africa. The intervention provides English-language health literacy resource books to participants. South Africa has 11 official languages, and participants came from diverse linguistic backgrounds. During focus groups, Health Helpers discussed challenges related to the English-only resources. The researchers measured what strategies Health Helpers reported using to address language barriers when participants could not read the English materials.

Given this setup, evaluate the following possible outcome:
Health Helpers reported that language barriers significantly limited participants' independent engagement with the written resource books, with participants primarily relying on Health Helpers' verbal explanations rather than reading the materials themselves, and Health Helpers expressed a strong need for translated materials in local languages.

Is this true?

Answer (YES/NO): NO